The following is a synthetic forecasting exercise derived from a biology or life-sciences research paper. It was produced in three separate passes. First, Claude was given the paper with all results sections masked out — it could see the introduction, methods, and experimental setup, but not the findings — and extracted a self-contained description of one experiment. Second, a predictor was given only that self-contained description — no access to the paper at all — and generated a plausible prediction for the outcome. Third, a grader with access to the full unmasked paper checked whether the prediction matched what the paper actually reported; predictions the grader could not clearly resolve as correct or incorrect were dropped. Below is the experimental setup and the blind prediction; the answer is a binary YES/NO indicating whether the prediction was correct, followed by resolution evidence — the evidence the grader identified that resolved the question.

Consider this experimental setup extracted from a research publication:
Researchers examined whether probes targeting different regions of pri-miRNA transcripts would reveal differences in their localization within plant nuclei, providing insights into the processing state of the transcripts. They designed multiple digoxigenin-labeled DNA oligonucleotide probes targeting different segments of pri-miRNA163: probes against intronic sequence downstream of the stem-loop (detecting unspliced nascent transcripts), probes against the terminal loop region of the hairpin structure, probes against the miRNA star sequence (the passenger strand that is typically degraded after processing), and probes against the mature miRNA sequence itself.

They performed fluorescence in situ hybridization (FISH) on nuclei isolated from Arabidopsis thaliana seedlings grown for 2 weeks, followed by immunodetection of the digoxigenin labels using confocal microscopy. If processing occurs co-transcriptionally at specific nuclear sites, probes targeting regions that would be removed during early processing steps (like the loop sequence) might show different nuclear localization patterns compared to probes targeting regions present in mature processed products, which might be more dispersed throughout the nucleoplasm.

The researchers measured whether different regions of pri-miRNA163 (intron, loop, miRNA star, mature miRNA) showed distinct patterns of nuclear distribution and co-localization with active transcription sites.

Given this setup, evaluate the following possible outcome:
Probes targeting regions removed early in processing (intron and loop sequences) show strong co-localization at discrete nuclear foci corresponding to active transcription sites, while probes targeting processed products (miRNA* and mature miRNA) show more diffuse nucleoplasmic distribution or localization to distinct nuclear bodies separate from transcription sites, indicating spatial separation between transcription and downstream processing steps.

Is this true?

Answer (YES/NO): NO